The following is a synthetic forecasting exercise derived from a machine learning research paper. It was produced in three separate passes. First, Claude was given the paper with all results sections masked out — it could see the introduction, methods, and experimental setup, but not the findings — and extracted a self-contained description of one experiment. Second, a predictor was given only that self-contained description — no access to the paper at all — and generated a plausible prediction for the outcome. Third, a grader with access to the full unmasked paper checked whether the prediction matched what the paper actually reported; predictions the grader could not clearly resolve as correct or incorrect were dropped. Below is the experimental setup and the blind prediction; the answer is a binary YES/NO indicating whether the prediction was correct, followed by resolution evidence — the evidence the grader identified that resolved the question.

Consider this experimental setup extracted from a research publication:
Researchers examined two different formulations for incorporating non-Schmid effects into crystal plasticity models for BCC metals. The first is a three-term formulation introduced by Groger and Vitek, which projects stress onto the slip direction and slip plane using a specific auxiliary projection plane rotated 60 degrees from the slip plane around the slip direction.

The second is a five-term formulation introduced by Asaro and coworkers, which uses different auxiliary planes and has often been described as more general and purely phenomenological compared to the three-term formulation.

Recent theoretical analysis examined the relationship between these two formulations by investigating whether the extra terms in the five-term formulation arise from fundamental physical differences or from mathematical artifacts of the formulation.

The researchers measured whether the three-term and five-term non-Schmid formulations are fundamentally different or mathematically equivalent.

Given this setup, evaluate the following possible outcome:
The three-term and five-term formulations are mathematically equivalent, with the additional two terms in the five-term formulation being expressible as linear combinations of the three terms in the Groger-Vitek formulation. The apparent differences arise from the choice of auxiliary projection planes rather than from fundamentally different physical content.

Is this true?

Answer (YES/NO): YES